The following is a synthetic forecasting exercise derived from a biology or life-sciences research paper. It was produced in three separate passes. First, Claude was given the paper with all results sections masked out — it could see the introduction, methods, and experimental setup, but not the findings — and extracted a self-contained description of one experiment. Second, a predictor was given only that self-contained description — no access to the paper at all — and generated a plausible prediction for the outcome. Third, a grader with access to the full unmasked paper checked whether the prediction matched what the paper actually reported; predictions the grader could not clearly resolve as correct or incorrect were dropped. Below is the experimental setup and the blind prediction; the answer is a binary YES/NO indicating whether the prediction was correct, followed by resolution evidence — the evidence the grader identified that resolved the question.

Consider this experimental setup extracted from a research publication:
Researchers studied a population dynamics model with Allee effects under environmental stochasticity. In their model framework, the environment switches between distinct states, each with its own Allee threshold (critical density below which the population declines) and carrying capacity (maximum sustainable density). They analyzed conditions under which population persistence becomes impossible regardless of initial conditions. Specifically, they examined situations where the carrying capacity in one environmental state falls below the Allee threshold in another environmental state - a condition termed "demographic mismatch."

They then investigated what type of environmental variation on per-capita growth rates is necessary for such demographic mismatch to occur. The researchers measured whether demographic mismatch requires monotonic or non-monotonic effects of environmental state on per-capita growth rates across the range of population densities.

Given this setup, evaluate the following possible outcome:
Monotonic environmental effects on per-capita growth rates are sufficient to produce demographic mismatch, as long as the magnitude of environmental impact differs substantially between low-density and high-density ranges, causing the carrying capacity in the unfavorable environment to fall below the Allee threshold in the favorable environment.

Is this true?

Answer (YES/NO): NO